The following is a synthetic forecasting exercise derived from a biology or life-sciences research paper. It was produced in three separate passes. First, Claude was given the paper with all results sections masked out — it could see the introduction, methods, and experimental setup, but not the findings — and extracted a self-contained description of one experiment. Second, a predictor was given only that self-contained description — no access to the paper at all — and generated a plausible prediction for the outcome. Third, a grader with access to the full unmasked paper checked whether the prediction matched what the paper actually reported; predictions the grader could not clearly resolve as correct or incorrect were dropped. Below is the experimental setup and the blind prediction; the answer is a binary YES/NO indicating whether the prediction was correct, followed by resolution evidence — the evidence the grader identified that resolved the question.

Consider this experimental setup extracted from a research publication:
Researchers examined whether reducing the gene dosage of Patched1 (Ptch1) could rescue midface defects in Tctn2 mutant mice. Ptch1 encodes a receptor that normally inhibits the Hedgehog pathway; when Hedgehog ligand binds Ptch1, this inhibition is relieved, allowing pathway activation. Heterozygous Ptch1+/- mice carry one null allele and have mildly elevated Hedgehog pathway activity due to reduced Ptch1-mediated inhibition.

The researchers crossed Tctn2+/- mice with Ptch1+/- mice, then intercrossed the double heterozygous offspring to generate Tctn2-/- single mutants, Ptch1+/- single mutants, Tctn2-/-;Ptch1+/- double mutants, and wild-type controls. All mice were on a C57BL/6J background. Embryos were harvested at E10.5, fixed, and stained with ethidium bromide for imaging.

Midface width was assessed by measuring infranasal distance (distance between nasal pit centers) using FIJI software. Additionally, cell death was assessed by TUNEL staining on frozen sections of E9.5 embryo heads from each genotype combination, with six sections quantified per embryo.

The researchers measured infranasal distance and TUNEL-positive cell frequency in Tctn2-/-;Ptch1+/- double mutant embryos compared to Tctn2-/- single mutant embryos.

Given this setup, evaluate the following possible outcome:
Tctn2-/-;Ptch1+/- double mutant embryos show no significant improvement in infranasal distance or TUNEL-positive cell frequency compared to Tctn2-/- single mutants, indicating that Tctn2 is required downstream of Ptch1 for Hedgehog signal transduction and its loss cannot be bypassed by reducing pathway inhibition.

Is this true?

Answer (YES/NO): NO